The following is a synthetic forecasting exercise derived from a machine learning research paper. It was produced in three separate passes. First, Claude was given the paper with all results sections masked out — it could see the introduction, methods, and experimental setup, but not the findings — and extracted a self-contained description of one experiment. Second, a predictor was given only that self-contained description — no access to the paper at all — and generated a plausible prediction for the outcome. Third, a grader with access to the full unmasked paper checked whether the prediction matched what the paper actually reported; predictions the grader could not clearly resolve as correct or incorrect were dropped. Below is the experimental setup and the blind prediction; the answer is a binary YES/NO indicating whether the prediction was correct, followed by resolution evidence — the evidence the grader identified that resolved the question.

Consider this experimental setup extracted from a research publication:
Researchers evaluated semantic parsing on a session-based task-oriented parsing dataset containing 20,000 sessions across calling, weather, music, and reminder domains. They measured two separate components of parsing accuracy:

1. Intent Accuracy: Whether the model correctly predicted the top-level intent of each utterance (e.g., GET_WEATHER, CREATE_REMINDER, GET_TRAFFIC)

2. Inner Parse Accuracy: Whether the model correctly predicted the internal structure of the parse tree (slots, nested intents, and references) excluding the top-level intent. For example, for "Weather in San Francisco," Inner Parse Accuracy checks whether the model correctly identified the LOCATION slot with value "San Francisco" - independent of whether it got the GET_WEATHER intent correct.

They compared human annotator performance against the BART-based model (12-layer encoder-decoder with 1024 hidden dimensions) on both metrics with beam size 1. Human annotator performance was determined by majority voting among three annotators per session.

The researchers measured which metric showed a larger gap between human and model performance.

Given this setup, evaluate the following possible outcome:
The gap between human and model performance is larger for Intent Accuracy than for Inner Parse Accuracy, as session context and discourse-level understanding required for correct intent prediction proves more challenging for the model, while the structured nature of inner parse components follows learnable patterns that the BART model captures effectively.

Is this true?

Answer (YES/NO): NO